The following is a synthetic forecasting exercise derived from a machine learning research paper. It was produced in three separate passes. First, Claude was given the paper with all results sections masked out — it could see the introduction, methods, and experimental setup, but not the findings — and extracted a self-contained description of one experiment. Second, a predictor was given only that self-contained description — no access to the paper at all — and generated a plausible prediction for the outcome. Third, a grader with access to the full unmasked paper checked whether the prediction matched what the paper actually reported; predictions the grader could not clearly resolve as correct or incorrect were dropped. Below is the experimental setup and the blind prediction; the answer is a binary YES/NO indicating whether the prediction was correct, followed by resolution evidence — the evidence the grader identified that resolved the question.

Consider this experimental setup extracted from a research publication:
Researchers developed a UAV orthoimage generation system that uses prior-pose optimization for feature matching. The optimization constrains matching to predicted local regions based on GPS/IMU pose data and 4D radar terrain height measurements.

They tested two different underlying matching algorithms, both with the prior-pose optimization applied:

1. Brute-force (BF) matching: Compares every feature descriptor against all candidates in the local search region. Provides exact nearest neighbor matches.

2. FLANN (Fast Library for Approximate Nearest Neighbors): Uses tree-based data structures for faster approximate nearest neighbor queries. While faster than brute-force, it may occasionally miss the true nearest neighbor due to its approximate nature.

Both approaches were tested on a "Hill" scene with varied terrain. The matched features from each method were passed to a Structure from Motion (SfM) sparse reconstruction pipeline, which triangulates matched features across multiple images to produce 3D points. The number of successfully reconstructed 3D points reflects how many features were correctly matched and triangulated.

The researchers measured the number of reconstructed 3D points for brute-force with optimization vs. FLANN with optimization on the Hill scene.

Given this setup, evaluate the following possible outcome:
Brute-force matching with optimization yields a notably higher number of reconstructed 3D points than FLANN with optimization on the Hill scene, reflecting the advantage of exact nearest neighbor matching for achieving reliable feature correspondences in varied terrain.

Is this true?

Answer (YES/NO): NO